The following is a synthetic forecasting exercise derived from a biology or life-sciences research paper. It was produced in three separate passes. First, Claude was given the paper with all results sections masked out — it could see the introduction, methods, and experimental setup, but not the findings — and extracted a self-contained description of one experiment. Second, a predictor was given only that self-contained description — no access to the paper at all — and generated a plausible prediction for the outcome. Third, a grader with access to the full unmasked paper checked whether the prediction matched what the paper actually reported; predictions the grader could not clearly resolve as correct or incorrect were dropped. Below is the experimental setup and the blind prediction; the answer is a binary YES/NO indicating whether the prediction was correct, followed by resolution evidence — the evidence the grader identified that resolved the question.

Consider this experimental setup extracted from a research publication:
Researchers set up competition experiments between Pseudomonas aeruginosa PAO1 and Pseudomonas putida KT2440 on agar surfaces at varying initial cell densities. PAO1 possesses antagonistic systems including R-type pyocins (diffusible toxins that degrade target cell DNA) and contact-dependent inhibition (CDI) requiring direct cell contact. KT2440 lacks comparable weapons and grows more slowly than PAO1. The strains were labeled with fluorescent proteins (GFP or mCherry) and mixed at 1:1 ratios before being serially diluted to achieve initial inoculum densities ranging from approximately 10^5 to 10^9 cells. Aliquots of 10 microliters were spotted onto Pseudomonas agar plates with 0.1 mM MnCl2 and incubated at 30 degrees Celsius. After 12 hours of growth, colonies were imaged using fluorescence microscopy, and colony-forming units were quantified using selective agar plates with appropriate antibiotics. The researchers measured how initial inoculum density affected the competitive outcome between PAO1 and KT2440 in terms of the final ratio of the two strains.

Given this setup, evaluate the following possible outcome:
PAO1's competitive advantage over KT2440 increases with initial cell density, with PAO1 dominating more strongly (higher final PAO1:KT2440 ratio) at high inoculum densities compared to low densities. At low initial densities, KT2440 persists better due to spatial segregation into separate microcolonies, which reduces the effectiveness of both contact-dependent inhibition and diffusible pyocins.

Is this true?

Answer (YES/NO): NO